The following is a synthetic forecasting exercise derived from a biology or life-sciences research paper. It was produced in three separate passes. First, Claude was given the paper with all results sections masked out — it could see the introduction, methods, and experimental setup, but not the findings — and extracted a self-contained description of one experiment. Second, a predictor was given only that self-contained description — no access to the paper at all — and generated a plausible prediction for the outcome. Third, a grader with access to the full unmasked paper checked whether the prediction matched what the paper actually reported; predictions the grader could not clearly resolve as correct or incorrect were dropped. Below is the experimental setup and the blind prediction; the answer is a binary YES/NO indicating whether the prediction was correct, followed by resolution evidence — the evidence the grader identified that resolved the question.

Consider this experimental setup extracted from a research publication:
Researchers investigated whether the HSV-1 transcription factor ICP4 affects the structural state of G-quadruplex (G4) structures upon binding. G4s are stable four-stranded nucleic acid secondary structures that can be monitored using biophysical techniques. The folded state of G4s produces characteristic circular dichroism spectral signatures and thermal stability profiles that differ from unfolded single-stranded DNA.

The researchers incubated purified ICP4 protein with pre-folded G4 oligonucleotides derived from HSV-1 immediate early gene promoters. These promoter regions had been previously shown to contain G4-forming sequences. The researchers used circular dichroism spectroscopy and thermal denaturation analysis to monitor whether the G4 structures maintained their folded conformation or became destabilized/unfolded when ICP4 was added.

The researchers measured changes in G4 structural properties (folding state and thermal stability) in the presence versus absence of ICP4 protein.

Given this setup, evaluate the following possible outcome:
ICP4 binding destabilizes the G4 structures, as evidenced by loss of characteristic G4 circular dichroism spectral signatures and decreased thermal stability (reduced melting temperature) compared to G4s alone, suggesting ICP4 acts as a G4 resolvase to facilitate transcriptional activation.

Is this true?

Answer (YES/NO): YES